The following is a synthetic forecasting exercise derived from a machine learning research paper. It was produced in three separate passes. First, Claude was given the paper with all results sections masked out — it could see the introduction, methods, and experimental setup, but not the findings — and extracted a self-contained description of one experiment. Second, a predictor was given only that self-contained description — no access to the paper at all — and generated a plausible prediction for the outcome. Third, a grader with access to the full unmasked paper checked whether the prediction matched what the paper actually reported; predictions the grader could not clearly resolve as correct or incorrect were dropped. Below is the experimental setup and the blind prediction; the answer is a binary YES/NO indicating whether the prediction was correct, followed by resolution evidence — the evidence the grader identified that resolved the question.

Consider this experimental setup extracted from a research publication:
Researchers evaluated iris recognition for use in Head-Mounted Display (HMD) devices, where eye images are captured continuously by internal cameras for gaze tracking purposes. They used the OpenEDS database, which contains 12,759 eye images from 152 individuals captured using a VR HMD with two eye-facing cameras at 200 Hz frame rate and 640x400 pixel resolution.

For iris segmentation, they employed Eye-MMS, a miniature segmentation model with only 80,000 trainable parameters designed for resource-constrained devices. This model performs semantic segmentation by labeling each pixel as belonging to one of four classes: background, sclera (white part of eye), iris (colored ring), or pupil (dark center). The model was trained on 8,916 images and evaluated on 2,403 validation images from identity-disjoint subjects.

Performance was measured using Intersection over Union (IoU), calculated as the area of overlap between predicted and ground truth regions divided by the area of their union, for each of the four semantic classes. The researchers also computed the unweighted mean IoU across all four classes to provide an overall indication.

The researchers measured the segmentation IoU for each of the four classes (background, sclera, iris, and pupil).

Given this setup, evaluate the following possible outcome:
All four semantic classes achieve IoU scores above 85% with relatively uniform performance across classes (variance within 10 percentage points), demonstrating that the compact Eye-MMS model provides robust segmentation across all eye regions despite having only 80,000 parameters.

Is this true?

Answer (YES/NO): NO